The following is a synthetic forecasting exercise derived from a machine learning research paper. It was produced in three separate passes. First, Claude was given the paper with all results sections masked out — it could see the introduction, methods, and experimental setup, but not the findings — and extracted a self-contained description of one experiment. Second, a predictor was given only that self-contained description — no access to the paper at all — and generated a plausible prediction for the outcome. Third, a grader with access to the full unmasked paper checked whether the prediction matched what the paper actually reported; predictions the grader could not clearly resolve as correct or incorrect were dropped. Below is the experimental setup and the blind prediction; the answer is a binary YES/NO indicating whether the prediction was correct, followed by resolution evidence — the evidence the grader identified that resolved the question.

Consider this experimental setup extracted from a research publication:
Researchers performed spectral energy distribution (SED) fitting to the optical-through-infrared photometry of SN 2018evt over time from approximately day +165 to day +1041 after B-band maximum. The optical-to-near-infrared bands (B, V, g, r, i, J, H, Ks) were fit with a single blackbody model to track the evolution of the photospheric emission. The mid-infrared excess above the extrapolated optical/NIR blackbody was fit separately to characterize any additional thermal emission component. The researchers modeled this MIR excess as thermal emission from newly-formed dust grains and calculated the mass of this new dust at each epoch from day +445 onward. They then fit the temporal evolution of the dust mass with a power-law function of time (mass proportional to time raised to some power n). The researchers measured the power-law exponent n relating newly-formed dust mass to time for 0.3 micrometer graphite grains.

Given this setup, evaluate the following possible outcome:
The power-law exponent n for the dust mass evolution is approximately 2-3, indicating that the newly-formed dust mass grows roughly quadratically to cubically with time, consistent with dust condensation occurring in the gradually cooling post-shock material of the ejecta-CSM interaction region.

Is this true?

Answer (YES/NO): NO